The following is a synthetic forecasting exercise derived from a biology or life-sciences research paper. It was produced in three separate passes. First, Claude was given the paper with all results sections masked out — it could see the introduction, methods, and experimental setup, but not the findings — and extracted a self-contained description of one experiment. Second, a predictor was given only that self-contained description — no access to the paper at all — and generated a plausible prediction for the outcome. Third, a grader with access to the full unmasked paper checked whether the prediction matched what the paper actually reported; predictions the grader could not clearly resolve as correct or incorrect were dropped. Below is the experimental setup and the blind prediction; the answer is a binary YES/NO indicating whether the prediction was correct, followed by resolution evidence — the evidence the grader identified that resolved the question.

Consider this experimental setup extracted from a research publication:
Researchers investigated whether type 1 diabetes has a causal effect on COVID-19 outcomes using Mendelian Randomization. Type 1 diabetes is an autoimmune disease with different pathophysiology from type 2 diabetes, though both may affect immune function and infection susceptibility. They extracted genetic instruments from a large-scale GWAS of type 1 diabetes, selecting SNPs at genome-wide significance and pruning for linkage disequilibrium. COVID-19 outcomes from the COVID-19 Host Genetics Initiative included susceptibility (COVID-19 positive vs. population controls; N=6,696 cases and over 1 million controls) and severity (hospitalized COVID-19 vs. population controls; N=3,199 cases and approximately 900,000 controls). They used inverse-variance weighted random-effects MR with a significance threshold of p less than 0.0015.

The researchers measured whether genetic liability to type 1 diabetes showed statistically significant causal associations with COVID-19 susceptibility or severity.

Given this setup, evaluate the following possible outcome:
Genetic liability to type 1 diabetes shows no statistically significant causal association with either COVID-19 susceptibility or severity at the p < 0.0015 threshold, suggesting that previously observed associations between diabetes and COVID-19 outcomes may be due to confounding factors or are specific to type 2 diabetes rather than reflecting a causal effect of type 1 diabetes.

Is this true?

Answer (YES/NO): YES